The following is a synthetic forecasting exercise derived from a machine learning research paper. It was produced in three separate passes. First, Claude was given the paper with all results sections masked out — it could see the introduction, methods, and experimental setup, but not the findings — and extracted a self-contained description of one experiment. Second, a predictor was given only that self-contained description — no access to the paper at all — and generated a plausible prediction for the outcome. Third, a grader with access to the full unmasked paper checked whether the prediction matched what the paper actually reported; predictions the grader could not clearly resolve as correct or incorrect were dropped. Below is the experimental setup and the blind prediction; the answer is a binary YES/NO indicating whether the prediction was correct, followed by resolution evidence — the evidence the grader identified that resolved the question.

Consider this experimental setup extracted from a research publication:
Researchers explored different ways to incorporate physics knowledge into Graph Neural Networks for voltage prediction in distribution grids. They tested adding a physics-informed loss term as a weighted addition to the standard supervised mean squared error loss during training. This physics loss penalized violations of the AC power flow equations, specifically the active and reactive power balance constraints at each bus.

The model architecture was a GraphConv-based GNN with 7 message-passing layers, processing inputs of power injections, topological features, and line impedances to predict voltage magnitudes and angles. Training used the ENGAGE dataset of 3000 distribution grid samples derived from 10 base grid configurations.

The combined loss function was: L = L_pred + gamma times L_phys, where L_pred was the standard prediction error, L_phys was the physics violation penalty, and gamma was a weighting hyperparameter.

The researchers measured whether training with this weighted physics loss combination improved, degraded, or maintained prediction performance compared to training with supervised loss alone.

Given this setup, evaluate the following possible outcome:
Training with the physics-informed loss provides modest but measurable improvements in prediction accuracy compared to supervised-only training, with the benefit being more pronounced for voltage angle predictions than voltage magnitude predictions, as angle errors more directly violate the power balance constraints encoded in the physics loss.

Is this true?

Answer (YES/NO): NO